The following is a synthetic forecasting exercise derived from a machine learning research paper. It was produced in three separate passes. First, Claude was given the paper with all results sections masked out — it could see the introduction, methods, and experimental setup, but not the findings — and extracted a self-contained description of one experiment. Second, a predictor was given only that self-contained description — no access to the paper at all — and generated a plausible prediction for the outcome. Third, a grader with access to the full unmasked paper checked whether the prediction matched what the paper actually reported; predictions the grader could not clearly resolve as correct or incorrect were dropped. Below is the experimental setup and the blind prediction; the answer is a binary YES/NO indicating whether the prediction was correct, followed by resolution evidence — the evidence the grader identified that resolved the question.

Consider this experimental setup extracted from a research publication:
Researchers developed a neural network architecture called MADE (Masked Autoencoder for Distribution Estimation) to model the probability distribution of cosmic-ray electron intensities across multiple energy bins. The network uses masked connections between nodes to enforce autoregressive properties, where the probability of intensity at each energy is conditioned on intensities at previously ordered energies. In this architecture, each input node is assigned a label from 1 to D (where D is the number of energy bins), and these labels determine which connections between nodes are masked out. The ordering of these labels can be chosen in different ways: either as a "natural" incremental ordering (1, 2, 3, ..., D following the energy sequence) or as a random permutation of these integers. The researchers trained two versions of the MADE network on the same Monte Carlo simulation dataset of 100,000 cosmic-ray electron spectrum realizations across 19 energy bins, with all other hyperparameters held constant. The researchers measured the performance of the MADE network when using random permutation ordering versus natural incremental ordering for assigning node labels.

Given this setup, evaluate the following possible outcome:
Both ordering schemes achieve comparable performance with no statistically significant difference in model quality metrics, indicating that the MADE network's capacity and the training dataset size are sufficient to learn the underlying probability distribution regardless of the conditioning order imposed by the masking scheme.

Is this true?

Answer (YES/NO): NO